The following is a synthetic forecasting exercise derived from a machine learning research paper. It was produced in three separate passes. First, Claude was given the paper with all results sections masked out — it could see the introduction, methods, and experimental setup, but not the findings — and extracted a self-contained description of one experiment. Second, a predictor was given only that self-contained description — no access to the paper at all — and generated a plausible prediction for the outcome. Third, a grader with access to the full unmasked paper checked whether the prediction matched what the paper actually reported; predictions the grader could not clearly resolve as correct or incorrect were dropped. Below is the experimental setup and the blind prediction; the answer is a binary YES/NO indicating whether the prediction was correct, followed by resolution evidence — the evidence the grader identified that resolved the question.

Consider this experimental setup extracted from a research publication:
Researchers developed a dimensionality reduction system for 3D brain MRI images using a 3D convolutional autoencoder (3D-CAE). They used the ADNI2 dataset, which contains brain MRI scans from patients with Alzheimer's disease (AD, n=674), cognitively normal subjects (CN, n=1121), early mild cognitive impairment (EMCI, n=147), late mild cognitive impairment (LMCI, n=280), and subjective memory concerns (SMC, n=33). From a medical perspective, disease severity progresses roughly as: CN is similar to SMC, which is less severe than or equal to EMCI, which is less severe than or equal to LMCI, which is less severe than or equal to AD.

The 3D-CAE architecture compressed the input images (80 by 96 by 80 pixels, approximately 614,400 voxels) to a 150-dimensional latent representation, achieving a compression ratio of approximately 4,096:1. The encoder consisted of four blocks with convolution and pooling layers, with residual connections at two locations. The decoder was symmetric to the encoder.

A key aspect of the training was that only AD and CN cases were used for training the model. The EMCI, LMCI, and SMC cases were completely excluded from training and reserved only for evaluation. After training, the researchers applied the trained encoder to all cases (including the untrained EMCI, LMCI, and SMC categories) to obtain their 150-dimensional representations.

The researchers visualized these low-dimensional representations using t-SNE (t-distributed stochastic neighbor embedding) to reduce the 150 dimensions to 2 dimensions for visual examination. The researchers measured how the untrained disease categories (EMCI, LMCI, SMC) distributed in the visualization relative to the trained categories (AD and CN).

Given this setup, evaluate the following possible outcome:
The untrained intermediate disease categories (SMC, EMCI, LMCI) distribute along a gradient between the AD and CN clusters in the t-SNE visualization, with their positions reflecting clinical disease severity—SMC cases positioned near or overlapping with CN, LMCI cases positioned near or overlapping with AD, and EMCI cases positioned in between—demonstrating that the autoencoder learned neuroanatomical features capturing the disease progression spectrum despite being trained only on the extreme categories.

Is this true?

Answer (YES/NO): YES